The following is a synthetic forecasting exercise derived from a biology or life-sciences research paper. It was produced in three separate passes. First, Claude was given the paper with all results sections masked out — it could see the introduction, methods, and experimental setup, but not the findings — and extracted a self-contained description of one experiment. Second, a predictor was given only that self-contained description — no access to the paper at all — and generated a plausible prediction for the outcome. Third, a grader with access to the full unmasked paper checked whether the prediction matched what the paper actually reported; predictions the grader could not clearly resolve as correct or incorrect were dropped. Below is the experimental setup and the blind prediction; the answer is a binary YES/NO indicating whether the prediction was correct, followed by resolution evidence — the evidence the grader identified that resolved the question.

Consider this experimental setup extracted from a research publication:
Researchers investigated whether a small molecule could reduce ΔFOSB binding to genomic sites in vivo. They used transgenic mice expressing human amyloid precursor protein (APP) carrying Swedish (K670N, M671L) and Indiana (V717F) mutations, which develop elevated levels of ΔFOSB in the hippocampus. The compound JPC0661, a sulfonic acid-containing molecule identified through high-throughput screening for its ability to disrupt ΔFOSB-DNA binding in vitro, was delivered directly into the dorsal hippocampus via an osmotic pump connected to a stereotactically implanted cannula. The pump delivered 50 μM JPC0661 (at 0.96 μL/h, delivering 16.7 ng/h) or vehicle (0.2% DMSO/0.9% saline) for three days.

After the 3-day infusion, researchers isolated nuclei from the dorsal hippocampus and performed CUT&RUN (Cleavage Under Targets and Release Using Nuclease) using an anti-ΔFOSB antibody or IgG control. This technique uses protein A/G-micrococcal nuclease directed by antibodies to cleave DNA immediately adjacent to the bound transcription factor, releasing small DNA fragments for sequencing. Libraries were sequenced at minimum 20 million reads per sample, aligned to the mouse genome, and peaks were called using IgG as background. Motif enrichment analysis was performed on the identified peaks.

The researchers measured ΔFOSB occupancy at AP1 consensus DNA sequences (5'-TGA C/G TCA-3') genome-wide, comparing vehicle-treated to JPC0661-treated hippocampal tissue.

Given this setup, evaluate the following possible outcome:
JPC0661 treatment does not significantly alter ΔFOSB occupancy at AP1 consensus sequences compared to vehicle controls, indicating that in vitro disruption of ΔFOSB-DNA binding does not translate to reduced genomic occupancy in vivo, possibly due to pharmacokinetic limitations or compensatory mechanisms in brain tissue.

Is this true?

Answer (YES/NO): NO